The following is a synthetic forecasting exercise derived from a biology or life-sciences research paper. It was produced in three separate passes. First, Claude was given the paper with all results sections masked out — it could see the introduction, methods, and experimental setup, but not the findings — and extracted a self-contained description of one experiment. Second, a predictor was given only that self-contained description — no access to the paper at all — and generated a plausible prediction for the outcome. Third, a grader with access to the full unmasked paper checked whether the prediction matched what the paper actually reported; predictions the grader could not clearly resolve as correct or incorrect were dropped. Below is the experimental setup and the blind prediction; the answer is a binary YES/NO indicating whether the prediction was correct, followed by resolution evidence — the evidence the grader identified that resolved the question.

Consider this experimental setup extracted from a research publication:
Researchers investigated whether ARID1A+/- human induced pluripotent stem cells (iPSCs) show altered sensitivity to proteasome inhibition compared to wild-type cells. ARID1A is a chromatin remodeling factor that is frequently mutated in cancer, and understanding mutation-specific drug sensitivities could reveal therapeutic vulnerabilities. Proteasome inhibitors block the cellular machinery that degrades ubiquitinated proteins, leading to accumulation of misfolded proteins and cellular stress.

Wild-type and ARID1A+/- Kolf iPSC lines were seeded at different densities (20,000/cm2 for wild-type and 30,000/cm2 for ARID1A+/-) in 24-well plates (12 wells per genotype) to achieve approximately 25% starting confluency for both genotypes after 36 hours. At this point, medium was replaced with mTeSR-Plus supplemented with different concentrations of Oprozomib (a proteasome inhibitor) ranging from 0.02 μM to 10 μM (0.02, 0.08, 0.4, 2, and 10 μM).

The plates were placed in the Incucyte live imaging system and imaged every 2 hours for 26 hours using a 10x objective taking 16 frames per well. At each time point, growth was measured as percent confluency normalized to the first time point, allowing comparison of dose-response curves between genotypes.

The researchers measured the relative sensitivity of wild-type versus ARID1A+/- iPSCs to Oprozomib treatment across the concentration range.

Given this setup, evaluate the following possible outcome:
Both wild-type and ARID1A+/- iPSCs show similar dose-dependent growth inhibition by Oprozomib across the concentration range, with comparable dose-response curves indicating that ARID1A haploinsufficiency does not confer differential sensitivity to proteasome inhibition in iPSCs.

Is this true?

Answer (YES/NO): NO